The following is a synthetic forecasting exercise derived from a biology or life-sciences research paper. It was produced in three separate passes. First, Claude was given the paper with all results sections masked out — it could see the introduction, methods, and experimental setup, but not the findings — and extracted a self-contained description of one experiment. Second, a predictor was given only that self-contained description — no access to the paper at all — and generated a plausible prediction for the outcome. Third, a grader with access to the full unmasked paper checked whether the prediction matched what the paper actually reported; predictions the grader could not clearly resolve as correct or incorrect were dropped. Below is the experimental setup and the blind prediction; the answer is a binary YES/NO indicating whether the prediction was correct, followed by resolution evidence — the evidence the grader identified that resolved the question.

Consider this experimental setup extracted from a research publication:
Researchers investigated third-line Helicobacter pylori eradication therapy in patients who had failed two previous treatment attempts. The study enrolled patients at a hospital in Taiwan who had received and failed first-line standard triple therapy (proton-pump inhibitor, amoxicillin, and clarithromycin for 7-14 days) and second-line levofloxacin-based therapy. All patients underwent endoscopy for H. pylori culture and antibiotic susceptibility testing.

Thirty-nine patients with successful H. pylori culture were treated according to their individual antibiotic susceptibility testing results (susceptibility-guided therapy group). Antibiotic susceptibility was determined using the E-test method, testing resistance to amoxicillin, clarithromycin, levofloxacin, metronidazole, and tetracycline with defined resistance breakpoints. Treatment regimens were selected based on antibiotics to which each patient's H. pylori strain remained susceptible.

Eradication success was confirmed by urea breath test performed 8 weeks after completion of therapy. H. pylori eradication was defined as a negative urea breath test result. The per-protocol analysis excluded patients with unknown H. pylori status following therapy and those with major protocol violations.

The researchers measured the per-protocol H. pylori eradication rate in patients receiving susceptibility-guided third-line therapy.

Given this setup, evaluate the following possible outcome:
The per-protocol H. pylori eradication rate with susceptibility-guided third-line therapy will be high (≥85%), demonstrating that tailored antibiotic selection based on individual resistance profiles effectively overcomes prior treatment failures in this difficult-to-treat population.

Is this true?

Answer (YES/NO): YES